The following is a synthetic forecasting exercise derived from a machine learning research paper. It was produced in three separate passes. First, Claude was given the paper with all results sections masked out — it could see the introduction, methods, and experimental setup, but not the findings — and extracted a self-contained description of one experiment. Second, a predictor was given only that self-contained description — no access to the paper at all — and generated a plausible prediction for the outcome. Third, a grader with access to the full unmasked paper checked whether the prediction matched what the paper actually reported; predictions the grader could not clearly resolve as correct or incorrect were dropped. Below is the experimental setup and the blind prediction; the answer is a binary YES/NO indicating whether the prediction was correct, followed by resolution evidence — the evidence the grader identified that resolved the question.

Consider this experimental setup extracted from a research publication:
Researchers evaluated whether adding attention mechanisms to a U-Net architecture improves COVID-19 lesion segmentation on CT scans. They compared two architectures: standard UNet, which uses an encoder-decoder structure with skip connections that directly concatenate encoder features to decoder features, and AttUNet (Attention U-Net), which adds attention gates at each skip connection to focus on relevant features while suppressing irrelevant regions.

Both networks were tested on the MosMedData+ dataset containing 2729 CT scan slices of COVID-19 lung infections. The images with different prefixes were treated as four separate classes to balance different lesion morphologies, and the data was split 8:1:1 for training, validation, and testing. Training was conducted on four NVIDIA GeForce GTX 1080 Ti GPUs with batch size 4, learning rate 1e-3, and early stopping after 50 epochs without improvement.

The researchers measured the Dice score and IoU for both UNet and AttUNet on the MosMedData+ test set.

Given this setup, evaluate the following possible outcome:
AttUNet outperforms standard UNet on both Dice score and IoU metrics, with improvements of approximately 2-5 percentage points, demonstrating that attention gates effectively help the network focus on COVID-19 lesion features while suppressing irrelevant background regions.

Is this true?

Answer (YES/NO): NO